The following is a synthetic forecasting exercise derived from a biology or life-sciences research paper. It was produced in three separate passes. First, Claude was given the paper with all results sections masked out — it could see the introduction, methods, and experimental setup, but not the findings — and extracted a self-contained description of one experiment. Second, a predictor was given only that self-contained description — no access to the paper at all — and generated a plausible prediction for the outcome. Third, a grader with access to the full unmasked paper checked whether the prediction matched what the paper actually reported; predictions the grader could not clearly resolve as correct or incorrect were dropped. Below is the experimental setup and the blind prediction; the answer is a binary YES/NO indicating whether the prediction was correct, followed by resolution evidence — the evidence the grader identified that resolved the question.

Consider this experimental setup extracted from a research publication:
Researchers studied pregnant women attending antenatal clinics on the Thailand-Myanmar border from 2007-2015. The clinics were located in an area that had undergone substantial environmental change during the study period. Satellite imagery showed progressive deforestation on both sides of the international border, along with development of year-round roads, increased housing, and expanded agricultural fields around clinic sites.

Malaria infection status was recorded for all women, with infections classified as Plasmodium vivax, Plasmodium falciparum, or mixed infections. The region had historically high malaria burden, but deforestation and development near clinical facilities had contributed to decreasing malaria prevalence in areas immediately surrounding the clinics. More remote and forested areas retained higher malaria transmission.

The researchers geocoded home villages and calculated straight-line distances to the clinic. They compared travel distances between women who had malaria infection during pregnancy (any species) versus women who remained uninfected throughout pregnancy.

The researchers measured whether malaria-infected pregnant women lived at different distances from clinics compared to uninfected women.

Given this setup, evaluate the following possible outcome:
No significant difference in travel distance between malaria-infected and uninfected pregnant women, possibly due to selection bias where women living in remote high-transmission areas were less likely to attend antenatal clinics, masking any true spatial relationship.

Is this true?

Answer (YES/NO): NO